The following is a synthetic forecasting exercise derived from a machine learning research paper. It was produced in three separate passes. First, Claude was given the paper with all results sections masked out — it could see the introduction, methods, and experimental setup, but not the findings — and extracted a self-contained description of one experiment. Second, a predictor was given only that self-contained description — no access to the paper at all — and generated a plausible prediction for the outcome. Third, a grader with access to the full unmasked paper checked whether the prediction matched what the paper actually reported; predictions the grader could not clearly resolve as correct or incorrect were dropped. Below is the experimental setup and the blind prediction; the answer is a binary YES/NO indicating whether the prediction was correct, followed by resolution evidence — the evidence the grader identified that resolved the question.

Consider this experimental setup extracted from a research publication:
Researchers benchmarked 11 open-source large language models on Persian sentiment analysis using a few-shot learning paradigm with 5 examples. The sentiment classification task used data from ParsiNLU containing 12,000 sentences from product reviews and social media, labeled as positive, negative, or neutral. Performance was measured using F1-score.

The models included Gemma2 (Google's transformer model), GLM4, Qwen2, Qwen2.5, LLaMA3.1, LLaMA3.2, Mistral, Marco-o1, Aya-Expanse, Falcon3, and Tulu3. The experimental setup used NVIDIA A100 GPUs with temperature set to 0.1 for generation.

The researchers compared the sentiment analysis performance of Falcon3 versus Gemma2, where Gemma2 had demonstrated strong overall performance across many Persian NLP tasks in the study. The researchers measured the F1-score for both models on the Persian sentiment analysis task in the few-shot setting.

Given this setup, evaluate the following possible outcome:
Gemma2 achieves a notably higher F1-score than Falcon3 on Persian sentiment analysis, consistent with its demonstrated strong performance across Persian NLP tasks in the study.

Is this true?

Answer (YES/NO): NO